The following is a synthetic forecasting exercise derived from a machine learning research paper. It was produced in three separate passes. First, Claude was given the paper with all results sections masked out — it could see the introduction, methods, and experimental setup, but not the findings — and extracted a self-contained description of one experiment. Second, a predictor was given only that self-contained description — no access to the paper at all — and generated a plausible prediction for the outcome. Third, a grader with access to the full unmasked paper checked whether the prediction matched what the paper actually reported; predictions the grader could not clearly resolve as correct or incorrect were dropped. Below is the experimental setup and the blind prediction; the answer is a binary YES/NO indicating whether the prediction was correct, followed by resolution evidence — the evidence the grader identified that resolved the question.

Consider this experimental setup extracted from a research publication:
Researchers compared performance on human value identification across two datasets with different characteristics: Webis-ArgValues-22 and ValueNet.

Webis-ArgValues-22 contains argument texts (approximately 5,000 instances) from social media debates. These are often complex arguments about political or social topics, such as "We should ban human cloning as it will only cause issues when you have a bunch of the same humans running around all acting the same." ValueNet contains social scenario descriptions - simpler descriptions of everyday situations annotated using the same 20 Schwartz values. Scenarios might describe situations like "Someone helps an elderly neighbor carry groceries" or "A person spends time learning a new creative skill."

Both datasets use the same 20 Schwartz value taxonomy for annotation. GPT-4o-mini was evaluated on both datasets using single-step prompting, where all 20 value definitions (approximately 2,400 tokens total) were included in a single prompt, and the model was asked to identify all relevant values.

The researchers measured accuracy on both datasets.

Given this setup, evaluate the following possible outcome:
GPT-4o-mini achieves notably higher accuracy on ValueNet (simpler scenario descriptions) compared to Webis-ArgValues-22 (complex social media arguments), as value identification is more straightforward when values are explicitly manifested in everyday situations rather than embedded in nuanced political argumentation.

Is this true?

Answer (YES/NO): NO